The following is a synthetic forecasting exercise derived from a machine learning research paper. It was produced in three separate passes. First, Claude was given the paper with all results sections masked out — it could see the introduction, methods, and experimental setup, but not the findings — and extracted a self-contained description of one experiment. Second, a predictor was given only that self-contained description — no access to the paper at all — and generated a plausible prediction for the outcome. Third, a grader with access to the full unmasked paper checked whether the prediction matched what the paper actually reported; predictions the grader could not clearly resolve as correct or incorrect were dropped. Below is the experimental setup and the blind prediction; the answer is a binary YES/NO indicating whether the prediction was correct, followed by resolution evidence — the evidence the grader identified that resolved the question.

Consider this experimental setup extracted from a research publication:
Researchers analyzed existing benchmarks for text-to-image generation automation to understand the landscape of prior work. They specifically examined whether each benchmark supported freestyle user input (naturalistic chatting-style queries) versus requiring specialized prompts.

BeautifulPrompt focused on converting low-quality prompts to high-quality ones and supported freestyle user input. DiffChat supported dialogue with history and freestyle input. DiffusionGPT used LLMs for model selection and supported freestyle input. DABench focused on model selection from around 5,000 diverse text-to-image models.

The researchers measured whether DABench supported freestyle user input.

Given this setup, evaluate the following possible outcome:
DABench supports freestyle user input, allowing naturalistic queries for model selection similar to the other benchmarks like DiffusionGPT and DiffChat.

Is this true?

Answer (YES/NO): NO